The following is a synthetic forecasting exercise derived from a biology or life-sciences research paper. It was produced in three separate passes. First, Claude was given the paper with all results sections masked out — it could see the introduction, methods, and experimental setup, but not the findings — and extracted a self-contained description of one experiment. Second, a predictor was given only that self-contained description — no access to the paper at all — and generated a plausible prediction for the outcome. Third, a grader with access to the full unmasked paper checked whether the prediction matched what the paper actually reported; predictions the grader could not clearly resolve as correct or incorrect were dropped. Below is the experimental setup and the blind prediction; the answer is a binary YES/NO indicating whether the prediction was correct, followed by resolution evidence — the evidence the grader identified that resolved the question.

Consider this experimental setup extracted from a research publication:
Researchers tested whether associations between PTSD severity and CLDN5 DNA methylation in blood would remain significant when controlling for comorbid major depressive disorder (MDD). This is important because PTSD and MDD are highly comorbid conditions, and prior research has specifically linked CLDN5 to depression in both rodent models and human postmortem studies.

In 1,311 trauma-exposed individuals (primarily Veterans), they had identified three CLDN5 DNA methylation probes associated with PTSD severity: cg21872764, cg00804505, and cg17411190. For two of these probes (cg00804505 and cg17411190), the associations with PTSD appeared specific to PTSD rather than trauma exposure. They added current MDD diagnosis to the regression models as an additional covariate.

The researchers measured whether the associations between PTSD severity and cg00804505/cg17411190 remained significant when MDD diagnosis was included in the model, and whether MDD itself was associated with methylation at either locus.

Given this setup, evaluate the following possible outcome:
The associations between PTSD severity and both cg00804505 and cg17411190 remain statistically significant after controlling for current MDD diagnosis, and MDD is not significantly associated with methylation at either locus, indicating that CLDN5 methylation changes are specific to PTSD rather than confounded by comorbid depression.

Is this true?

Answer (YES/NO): YES